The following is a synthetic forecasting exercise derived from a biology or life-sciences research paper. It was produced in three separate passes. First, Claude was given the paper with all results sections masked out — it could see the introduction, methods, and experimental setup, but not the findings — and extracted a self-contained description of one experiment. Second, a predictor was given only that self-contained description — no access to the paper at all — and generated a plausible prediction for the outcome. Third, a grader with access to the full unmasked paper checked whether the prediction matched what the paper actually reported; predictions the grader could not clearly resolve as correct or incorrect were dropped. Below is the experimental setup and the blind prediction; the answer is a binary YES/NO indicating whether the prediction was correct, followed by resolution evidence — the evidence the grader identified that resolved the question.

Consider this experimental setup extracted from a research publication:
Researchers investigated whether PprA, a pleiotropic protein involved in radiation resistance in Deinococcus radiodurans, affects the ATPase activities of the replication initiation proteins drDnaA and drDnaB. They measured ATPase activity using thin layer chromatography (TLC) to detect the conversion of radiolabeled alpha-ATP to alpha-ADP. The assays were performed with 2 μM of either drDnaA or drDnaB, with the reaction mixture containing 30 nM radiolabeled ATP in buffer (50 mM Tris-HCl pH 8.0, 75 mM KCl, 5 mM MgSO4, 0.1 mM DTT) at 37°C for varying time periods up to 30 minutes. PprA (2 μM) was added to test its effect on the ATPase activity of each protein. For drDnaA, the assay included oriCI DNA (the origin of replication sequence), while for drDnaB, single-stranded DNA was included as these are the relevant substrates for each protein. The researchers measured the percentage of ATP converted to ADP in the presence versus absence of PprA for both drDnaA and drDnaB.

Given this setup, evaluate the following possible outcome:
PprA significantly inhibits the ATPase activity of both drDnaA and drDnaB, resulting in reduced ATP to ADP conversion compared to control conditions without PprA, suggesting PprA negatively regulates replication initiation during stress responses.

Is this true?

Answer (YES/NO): NO